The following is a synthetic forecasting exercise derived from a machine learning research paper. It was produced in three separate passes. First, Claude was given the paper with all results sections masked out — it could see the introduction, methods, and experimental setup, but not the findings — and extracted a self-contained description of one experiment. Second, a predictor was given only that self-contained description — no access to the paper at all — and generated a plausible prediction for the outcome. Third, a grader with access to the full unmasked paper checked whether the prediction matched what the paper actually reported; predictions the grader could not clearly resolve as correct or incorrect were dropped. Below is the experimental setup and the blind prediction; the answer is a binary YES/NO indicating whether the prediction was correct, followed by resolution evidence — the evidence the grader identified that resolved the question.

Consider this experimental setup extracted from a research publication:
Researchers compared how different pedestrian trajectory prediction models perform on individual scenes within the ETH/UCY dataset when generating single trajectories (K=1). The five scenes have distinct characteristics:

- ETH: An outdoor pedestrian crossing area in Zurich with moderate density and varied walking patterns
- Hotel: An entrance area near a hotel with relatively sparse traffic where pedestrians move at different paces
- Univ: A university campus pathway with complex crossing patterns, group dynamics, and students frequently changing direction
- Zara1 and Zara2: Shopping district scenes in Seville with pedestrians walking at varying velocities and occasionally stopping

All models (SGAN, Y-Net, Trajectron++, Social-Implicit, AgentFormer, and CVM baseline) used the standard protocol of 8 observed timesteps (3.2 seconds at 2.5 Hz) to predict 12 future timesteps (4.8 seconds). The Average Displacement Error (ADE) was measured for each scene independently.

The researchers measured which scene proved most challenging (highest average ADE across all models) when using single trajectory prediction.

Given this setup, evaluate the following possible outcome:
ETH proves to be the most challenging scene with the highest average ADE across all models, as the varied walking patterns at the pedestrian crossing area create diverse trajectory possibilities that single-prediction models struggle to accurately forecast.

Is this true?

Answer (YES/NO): YES